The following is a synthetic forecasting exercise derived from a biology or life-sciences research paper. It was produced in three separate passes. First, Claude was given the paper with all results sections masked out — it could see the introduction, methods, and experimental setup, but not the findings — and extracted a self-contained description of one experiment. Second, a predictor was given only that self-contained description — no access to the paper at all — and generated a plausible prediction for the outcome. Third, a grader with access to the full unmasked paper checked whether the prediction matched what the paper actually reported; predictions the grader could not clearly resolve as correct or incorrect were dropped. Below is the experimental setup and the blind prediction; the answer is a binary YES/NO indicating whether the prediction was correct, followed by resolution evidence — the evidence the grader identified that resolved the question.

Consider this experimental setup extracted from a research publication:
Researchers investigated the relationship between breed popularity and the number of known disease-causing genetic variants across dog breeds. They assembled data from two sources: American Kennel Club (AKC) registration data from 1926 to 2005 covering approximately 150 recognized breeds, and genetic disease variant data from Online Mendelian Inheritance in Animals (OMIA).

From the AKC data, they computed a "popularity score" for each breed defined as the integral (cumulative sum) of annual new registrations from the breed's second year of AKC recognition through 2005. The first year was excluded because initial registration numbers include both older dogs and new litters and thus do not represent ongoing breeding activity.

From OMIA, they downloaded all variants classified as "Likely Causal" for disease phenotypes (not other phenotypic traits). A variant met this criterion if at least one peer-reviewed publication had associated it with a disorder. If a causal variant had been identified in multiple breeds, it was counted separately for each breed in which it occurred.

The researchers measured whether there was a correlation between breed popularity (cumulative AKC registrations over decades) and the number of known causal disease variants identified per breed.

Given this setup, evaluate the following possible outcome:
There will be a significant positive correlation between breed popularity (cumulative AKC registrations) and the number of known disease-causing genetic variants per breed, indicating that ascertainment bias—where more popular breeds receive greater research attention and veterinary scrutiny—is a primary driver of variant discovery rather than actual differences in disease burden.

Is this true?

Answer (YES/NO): YES